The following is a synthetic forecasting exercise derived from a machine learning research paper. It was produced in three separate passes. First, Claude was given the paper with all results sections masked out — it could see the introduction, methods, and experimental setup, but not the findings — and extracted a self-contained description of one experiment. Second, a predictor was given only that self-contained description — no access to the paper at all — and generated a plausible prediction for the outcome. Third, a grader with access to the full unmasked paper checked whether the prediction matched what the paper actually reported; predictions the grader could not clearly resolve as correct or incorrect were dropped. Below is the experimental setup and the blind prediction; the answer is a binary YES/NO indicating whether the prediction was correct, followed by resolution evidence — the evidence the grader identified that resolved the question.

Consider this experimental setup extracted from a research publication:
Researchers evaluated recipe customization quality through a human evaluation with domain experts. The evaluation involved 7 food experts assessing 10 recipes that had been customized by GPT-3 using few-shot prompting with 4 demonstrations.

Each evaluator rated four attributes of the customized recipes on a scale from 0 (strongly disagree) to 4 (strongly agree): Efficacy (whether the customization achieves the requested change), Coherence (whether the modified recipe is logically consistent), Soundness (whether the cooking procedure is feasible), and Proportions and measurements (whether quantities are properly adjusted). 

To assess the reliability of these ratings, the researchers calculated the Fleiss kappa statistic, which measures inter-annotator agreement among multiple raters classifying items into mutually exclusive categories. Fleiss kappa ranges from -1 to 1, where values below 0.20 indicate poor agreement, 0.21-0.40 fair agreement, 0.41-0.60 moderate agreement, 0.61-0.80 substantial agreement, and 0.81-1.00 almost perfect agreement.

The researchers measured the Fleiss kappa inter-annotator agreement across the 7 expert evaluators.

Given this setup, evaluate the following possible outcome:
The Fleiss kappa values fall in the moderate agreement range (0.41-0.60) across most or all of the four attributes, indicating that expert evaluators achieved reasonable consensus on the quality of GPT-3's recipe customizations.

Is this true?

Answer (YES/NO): NO